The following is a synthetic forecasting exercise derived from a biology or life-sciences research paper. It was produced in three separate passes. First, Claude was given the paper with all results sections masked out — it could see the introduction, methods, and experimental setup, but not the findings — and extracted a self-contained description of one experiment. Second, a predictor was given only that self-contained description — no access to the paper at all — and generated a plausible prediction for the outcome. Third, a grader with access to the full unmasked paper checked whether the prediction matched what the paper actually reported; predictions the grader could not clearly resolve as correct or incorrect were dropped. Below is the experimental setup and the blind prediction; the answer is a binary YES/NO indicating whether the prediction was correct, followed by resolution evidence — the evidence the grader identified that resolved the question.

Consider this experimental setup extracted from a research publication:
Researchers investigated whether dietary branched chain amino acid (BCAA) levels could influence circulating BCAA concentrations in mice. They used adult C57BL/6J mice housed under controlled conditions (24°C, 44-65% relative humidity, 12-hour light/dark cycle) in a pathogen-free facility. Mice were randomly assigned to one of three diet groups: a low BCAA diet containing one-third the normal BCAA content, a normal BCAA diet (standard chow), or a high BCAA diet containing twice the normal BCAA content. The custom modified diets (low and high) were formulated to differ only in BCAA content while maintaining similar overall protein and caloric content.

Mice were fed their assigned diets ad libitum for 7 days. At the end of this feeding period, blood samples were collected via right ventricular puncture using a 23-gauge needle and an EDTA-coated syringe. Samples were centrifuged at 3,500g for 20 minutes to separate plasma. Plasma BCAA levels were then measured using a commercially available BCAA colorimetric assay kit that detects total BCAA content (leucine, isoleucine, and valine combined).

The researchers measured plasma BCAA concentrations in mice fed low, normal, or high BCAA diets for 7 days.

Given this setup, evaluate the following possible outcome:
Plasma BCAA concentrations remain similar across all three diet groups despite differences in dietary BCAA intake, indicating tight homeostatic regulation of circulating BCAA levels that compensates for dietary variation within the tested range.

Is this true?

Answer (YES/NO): NO